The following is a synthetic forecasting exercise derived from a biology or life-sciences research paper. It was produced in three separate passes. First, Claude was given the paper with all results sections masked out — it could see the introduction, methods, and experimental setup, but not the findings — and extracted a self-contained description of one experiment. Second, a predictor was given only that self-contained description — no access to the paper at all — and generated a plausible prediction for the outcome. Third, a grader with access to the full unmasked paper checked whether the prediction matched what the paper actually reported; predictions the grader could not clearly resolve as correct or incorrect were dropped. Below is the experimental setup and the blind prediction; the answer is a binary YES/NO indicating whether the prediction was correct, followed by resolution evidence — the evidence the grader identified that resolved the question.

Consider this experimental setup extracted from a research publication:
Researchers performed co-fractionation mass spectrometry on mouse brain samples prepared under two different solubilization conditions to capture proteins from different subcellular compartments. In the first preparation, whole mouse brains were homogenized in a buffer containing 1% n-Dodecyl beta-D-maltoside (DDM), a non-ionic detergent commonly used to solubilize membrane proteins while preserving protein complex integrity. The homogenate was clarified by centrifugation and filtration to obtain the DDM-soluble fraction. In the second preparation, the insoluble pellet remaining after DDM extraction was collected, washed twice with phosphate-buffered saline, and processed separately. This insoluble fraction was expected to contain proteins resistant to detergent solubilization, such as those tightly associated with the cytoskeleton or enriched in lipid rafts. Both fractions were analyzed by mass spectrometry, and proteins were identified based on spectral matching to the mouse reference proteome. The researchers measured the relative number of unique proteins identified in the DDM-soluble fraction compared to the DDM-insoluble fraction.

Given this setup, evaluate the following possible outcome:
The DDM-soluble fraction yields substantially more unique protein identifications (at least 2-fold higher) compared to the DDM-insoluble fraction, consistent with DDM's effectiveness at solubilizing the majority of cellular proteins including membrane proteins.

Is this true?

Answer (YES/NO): YES